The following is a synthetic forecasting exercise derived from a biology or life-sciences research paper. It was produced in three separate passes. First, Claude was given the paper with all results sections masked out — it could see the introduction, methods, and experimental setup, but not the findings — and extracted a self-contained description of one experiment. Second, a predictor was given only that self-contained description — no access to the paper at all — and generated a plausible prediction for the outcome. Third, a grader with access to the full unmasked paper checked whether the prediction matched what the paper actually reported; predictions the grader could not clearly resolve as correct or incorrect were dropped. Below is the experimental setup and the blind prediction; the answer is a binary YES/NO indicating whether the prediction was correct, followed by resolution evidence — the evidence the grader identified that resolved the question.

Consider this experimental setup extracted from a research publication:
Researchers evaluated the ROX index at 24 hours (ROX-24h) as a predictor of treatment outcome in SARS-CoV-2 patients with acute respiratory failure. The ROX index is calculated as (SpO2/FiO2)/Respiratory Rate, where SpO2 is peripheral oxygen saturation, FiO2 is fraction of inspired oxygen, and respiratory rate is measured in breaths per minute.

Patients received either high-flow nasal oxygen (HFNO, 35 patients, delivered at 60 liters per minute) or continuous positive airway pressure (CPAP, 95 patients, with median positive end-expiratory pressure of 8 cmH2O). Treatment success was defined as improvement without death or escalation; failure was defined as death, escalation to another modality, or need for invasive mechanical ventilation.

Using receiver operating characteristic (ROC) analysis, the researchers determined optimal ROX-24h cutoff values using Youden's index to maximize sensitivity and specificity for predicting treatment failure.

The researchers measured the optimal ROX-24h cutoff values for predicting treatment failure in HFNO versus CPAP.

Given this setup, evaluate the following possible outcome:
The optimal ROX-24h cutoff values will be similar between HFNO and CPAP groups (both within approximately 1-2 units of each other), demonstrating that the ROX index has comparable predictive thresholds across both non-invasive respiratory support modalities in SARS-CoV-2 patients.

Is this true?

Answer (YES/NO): YES